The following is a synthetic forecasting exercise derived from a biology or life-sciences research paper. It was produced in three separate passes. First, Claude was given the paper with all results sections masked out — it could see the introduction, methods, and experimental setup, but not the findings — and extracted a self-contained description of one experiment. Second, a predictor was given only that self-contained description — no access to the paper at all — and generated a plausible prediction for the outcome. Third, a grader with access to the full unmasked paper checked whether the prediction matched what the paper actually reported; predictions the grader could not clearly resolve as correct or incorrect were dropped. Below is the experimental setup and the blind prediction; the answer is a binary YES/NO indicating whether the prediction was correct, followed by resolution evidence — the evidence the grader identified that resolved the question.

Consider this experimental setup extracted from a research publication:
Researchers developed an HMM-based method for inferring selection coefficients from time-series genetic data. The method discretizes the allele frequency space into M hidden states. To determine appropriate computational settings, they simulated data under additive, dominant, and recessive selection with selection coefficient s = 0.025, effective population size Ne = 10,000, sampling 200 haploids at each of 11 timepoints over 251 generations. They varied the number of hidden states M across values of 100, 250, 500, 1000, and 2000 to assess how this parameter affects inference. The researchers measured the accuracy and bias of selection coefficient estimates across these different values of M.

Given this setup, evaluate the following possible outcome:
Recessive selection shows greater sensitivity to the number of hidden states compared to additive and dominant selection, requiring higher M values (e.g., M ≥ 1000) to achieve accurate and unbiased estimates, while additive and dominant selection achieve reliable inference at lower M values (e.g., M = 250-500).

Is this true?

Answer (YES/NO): NO